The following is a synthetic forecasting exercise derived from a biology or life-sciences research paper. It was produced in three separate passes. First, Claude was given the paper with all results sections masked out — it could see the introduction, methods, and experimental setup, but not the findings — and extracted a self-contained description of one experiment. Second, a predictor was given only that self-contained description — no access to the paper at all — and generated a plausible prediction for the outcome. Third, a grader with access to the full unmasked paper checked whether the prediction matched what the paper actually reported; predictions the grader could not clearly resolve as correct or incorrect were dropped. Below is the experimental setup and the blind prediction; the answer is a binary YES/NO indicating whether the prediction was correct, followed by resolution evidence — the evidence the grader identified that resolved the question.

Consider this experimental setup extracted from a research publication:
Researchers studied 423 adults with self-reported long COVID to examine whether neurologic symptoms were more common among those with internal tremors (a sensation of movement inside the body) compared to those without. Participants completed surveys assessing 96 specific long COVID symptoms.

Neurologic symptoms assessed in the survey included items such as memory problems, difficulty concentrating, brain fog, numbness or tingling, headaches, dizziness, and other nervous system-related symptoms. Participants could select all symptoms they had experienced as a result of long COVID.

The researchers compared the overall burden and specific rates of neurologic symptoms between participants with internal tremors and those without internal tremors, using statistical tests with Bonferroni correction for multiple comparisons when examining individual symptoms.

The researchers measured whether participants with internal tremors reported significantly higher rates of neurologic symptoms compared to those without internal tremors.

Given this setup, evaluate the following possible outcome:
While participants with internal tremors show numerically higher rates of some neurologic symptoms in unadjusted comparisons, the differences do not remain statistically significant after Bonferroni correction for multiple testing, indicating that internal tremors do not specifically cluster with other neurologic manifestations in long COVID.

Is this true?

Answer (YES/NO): NO